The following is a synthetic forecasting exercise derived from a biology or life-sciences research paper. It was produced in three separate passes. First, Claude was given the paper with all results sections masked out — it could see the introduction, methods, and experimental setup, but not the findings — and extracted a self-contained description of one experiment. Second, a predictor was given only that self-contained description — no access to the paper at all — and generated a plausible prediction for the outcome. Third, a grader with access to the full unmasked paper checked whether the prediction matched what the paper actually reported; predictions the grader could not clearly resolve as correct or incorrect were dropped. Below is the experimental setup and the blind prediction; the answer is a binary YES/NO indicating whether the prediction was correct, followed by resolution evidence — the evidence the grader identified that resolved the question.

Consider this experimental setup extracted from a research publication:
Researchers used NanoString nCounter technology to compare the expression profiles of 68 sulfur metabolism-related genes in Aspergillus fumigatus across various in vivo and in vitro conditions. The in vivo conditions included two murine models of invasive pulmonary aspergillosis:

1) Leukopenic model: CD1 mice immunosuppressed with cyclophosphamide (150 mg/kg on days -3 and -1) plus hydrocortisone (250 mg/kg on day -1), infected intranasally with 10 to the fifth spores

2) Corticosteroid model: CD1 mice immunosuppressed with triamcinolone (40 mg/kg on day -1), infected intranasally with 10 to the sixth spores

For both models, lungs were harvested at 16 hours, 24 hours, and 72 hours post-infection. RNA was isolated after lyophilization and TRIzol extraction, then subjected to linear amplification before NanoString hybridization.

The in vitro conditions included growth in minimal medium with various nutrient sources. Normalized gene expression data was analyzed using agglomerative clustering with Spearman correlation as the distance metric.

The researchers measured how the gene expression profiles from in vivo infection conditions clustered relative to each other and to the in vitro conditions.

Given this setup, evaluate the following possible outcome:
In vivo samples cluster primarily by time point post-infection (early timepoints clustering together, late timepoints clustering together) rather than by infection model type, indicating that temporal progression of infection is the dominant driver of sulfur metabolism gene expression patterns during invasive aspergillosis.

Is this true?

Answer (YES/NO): NO